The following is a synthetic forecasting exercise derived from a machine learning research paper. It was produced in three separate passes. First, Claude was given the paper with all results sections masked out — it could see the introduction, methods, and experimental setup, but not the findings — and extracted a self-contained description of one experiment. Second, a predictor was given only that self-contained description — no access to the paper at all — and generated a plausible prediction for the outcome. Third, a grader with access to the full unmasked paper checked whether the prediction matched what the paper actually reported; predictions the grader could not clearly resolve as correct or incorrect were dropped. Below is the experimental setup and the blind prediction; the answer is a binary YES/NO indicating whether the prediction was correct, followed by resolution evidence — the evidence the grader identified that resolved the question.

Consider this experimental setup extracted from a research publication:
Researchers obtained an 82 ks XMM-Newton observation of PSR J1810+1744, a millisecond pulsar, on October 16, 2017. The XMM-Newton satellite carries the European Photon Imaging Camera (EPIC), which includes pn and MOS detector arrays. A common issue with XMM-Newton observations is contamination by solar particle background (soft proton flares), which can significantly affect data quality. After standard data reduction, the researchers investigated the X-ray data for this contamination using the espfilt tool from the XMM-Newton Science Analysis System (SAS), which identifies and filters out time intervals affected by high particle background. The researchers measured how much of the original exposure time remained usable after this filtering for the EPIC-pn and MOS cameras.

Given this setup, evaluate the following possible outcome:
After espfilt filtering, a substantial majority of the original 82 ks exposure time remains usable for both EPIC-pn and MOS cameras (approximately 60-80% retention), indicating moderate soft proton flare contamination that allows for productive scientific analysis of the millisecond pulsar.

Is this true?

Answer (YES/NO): NO